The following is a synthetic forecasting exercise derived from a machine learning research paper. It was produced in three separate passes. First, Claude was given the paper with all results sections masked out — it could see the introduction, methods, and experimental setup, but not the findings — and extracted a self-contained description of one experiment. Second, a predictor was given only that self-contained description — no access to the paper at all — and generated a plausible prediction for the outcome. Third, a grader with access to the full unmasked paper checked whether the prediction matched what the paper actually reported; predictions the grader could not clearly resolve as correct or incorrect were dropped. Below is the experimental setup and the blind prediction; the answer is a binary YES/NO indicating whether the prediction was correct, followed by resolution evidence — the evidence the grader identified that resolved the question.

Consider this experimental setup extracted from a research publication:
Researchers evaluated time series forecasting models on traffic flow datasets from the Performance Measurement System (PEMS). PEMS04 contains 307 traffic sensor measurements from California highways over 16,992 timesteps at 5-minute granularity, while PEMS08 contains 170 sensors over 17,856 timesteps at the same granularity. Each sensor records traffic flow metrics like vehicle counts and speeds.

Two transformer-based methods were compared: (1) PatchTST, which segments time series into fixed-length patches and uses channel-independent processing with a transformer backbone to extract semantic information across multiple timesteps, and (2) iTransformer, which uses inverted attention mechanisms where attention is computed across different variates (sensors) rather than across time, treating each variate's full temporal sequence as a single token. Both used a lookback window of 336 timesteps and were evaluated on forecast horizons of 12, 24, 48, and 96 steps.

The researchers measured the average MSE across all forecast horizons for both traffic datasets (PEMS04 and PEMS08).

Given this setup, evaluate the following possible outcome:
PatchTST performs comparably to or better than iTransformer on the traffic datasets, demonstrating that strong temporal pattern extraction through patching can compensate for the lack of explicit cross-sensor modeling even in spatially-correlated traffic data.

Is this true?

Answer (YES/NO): YES